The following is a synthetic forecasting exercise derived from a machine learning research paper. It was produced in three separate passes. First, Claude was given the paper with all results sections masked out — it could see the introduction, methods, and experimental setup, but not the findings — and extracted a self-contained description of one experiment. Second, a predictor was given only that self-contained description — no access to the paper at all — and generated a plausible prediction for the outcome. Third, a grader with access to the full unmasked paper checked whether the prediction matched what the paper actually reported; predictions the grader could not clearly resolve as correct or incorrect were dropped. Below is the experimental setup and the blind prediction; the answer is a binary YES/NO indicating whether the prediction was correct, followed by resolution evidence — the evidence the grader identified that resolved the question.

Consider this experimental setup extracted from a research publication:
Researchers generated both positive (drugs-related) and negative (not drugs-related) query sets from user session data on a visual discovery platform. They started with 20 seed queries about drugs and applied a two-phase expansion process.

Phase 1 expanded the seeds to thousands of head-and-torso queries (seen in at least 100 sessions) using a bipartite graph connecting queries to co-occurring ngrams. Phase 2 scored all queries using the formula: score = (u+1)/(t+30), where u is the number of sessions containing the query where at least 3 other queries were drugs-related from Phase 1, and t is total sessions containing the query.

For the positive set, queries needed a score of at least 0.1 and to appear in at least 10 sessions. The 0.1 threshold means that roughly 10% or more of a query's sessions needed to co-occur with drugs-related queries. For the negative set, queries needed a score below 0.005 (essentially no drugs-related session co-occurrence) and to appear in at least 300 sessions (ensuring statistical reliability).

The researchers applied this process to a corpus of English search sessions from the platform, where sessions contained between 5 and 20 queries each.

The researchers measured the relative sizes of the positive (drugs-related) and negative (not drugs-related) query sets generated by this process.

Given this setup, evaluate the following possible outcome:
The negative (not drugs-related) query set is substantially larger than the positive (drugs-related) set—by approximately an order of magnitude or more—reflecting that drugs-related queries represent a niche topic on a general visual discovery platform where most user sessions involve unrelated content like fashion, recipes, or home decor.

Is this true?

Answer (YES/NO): YES